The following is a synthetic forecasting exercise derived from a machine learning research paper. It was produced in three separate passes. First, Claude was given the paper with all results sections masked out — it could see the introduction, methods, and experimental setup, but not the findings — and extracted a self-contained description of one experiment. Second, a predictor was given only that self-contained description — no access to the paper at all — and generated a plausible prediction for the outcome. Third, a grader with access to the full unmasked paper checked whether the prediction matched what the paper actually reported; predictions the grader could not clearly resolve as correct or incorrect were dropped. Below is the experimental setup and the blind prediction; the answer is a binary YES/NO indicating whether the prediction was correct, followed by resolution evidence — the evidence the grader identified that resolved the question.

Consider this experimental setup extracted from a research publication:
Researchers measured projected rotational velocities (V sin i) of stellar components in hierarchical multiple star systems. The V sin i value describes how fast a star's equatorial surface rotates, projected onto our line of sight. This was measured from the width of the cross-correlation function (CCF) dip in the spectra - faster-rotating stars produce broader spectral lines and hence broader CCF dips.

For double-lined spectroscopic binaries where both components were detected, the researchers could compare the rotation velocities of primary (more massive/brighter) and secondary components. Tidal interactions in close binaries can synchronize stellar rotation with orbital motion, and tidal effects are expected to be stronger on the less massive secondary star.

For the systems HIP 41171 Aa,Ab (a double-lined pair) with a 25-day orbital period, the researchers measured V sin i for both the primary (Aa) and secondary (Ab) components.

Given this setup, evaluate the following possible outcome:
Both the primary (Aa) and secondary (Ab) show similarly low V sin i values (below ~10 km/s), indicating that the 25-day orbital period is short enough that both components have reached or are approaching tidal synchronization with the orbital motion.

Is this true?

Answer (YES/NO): NO